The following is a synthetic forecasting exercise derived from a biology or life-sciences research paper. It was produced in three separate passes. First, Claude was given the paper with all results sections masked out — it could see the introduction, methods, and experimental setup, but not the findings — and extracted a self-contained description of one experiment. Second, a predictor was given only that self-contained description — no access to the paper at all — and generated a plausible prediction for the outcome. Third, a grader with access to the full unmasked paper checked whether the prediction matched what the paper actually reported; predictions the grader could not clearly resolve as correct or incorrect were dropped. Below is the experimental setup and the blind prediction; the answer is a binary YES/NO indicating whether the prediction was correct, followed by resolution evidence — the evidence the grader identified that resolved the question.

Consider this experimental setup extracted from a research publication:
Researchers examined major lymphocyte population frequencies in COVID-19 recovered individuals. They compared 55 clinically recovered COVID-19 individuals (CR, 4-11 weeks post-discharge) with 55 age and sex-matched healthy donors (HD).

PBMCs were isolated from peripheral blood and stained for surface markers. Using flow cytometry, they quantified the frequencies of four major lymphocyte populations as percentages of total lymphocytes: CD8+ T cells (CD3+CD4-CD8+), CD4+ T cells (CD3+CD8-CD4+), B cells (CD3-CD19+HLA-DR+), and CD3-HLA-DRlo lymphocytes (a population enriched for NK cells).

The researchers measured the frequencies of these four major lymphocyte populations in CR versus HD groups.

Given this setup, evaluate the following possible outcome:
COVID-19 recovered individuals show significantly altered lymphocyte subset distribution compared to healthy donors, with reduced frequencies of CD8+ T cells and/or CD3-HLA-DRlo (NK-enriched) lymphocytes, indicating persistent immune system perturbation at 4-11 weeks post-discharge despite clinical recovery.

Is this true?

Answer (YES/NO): NO